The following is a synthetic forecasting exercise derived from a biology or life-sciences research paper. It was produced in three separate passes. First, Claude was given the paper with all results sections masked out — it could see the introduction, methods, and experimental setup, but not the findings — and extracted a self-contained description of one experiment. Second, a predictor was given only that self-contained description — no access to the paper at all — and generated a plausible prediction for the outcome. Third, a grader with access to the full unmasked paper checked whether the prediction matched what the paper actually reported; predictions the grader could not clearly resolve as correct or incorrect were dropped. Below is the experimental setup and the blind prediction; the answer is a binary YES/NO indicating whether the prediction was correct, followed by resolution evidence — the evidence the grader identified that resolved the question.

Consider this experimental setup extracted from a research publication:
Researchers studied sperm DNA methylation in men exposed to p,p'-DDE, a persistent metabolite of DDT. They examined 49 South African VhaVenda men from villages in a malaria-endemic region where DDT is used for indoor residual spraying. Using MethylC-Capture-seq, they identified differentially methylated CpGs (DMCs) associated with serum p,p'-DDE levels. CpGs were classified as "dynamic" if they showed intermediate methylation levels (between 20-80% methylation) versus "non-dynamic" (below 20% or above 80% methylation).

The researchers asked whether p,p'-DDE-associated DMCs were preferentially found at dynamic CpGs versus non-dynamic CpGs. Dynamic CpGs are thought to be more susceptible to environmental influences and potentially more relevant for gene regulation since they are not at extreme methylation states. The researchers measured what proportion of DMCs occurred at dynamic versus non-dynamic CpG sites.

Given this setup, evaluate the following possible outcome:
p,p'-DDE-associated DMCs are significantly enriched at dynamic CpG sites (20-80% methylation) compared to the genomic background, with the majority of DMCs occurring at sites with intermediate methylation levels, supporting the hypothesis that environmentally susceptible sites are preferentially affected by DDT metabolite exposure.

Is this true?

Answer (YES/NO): YES